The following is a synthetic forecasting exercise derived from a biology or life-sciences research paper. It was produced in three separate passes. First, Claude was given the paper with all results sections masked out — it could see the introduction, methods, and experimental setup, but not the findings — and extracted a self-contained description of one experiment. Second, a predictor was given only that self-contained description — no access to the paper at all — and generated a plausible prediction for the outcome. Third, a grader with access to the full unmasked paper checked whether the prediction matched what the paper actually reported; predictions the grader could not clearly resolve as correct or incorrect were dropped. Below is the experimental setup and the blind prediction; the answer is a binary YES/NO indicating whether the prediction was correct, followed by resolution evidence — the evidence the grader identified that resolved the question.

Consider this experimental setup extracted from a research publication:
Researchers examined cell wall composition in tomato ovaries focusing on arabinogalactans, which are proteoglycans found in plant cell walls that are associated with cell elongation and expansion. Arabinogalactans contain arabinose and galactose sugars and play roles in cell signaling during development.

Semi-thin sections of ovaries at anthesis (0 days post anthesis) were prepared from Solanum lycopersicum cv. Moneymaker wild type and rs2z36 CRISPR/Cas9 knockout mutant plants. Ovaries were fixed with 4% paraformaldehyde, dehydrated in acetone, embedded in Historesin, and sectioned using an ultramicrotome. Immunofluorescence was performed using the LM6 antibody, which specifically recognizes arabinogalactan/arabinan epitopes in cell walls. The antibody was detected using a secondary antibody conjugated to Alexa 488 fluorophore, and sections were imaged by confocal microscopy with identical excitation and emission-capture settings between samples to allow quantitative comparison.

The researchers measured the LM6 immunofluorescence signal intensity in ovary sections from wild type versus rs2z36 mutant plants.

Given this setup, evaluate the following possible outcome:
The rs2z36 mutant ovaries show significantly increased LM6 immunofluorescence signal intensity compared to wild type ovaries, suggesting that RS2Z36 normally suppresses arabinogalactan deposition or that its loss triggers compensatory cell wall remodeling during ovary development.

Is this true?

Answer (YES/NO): YES